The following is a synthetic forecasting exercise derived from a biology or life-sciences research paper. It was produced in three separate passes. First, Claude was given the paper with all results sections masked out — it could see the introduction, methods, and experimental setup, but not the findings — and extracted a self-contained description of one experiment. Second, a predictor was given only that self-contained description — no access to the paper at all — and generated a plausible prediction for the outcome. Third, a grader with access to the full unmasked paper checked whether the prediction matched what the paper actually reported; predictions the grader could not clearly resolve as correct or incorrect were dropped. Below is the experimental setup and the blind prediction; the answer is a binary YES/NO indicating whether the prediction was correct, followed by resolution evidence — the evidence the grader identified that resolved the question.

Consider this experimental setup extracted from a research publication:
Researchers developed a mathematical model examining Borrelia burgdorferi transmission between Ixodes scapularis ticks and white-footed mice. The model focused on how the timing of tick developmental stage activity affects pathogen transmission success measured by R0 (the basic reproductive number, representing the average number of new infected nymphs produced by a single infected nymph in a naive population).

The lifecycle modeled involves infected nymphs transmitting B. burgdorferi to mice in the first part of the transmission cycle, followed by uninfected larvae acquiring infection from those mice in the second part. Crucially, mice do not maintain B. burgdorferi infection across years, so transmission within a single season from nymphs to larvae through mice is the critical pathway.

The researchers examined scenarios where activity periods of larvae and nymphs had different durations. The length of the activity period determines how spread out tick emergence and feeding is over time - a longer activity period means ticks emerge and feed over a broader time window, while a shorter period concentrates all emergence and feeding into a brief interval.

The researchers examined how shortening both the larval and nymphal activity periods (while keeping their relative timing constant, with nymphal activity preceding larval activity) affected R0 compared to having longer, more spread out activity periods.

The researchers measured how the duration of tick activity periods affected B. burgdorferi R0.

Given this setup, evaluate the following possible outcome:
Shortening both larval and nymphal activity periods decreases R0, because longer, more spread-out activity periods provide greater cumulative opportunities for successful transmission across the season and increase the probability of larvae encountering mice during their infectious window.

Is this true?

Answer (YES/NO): NO